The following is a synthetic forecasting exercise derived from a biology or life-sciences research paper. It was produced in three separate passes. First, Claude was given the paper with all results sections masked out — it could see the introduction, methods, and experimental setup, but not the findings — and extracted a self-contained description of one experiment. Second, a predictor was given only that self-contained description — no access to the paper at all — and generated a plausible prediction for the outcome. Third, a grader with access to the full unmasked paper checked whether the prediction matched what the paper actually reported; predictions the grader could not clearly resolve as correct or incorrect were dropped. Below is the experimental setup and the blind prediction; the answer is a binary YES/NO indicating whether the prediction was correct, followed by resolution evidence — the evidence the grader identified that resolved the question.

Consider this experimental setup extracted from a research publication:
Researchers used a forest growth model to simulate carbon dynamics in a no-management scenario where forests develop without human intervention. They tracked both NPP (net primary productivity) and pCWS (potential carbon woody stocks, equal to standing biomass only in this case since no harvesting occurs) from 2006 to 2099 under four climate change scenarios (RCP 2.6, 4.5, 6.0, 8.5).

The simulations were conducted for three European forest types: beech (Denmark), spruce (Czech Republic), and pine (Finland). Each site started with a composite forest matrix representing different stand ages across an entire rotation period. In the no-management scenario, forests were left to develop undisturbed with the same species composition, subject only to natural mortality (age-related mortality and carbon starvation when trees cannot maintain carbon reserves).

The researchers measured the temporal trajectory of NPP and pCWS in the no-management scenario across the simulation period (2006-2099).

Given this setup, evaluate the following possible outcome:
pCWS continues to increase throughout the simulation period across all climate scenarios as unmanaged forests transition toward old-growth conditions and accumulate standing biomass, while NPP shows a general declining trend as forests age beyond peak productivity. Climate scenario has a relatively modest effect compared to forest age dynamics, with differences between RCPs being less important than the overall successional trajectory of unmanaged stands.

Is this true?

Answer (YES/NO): NO